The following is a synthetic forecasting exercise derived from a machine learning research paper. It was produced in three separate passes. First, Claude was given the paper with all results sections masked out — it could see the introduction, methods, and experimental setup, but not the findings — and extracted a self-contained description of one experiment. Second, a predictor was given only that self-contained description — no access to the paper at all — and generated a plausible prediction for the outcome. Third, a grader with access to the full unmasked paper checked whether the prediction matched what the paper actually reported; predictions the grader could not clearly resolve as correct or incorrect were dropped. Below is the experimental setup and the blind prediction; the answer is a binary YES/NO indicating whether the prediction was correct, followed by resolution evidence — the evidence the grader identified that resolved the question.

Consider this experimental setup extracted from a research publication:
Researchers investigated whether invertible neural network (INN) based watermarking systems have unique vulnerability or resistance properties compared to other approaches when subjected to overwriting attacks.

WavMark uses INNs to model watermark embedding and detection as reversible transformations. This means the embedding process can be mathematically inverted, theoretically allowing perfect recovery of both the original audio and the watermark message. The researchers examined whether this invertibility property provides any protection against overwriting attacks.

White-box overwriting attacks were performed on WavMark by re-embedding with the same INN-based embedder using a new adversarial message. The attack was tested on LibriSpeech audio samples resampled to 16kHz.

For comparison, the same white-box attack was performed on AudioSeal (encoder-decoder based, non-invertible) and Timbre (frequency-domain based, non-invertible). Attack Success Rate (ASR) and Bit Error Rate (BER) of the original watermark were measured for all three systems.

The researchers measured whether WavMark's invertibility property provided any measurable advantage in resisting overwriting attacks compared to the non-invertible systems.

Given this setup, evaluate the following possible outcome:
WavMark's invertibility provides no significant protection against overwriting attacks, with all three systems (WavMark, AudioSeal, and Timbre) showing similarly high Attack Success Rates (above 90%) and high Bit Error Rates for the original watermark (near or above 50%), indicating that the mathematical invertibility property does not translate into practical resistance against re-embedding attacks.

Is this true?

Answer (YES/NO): YES